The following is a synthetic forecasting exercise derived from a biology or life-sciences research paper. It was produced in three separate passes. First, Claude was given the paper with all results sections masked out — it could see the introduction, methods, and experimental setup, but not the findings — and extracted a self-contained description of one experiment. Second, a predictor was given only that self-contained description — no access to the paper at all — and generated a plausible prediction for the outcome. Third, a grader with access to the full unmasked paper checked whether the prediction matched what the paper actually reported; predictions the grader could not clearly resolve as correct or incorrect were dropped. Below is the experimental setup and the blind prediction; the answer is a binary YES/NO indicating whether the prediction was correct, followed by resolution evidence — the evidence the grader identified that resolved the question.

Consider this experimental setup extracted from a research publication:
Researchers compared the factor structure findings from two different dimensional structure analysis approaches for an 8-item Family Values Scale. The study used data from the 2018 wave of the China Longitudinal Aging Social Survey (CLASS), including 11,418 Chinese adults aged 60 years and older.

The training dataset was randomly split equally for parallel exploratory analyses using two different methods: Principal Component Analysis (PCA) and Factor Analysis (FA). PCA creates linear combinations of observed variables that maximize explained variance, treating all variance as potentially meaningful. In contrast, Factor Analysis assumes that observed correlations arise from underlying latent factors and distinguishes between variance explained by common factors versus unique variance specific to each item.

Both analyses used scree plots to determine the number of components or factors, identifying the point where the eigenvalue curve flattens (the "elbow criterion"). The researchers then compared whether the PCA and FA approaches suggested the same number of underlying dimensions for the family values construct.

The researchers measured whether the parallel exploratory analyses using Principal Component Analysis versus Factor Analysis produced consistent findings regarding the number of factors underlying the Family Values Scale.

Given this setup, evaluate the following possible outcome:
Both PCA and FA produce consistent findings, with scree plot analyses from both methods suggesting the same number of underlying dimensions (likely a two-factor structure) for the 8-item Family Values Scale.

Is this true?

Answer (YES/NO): NO